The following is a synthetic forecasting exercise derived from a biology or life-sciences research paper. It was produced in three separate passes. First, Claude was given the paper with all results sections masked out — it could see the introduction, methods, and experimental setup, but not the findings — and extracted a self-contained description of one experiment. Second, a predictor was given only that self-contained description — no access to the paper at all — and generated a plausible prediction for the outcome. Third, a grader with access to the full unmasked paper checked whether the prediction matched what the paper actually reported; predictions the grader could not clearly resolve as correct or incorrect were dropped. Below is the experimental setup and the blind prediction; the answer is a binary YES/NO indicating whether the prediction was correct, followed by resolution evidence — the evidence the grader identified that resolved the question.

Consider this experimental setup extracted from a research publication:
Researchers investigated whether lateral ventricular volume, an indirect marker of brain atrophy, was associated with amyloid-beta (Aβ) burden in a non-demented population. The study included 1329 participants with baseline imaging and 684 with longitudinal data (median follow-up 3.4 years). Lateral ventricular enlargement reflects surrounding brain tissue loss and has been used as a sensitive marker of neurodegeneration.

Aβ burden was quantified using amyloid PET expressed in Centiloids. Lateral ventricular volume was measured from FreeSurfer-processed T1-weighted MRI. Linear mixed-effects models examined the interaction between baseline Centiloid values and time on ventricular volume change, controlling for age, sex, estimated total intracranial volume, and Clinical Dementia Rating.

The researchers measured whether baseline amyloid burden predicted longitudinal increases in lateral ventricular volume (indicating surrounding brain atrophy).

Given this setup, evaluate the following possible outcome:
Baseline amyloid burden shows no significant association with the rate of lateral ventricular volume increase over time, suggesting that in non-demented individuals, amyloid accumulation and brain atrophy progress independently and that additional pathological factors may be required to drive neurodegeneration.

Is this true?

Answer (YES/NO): NO